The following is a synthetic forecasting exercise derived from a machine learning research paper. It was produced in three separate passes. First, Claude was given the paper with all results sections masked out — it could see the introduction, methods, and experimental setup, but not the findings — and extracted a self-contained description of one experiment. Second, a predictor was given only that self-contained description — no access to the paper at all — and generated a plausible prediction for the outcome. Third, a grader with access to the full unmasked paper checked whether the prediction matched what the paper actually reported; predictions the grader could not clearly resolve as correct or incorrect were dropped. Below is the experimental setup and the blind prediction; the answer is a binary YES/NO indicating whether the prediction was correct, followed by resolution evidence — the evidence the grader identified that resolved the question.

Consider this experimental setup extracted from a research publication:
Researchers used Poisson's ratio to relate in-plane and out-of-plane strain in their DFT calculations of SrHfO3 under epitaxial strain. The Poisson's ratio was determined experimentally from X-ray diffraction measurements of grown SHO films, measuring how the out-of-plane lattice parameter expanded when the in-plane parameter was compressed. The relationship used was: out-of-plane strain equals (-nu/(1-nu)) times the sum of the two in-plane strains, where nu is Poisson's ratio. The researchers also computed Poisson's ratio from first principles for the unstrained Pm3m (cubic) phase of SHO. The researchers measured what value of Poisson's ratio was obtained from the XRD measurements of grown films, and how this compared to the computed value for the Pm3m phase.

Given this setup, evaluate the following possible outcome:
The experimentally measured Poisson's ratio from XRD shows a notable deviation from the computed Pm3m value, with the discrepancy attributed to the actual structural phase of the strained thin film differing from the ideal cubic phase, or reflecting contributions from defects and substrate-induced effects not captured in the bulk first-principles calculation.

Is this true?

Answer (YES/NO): NO